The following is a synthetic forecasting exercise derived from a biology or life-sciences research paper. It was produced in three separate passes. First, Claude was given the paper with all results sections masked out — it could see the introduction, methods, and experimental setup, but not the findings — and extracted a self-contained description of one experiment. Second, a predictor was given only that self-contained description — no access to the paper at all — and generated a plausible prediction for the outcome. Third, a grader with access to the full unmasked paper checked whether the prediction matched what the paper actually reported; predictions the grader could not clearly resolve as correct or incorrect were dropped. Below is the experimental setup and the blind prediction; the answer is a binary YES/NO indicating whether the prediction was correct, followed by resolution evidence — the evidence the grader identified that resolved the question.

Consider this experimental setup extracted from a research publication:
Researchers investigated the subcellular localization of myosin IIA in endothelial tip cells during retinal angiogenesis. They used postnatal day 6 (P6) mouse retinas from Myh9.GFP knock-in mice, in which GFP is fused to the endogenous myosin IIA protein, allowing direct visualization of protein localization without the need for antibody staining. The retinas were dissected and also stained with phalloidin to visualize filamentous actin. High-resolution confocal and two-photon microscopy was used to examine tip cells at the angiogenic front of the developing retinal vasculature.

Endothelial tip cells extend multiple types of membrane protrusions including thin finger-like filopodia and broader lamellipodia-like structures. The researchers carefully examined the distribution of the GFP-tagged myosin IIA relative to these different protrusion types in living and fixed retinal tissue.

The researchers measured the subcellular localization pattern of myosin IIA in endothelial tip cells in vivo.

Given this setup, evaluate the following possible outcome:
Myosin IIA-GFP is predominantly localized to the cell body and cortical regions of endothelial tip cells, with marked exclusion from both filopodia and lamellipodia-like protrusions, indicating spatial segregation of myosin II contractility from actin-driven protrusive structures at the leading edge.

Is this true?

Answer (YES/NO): NO